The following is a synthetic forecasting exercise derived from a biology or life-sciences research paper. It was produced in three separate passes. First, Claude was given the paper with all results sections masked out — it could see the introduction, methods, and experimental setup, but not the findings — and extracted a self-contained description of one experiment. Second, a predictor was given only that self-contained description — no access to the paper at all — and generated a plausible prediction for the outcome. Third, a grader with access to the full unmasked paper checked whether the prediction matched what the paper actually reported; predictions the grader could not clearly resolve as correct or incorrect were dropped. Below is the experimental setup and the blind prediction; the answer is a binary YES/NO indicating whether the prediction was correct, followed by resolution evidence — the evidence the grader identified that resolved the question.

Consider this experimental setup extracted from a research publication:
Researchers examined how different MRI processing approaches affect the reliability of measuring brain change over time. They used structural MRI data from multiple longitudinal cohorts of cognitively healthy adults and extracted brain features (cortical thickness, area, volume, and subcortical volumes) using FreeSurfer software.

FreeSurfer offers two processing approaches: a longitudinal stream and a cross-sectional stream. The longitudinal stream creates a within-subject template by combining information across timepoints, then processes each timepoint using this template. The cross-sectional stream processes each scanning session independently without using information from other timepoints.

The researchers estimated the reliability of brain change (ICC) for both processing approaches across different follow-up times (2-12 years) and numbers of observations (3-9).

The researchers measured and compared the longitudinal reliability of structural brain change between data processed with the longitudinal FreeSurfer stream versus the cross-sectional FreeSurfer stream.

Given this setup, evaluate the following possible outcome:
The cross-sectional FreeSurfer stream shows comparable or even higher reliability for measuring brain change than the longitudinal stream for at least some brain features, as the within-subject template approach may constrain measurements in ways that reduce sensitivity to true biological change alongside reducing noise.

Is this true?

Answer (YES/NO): NO